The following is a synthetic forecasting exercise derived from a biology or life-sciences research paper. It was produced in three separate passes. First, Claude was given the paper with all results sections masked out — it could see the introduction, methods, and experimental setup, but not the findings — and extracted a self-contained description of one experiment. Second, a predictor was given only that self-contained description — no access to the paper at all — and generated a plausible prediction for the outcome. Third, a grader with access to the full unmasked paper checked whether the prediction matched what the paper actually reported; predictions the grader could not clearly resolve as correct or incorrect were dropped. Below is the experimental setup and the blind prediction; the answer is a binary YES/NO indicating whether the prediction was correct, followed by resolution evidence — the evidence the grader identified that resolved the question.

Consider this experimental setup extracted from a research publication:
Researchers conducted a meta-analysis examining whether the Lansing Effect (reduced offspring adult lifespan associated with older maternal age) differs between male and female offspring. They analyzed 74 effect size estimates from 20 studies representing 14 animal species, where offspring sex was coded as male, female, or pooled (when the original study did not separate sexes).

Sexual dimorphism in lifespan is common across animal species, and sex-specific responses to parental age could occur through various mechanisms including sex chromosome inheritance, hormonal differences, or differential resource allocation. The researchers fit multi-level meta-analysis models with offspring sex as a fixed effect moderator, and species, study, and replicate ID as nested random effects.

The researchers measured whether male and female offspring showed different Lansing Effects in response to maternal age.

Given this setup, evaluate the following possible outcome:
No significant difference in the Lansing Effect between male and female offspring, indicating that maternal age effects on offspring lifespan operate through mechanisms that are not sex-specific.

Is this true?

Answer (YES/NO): YES